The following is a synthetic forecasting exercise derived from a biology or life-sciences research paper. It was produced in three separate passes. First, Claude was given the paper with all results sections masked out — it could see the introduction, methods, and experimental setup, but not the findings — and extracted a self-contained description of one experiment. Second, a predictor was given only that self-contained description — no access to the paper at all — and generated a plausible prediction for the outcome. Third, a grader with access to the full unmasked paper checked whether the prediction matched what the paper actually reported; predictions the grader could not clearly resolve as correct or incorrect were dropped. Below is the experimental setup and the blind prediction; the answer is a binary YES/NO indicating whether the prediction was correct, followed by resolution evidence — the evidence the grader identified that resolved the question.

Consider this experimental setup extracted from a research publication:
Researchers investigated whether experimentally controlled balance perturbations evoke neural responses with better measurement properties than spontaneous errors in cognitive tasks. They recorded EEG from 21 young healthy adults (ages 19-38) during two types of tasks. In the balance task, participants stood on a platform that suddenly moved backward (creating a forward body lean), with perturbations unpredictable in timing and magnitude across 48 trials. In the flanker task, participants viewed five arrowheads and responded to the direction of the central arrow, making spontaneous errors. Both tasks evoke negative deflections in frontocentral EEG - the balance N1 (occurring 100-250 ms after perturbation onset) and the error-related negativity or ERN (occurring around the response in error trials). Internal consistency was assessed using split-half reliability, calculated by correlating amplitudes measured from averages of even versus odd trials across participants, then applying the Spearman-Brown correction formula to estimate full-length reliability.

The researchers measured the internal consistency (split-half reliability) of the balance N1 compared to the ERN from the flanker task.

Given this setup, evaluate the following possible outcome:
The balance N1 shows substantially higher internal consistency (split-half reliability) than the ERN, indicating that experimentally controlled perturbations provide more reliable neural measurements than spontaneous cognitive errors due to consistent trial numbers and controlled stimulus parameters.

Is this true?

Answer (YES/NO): YES